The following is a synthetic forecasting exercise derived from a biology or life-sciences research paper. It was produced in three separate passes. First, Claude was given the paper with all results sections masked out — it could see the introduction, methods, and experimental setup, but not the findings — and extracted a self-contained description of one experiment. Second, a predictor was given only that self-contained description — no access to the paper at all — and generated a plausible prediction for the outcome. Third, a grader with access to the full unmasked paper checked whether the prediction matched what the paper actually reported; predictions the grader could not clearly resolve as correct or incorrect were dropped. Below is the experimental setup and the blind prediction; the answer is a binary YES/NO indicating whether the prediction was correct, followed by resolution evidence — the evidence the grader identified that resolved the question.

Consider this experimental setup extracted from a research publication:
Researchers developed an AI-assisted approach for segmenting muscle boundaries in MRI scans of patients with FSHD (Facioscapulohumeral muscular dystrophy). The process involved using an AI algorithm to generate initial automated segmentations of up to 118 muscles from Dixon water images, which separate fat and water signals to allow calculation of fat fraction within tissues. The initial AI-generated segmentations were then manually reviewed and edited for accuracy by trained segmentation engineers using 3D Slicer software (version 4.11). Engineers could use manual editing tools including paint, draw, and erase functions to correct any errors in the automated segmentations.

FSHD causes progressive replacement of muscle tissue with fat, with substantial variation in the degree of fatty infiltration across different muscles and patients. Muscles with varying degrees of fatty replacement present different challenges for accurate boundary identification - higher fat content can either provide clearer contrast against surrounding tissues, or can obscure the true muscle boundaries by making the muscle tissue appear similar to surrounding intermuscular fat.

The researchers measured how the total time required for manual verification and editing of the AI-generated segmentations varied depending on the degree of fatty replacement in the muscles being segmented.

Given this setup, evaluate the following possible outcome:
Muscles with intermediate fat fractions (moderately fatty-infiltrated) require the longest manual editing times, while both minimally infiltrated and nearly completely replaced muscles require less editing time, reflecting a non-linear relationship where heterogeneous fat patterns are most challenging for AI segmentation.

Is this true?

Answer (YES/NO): NO